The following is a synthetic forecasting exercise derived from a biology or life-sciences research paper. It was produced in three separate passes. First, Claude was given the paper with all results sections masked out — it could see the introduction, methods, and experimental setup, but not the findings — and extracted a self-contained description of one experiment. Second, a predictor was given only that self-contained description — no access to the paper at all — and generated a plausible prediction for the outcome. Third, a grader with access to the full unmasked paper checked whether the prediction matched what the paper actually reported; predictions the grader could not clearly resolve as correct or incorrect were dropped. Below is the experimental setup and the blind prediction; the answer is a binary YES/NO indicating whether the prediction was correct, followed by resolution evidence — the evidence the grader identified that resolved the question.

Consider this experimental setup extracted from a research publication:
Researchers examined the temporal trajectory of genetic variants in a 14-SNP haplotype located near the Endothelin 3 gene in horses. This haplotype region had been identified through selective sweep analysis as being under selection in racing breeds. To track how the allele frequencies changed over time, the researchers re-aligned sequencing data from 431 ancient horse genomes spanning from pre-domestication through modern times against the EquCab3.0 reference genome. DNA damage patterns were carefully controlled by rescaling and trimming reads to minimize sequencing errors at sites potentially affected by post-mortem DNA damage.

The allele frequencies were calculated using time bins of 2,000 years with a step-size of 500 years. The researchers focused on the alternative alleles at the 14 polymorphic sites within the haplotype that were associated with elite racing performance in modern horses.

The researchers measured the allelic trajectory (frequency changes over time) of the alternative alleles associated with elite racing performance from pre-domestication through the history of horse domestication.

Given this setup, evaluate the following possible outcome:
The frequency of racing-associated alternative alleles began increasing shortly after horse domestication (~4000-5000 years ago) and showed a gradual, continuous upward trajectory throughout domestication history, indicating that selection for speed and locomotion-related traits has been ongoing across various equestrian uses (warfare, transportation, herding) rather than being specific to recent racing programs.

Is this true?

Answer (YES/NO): NO